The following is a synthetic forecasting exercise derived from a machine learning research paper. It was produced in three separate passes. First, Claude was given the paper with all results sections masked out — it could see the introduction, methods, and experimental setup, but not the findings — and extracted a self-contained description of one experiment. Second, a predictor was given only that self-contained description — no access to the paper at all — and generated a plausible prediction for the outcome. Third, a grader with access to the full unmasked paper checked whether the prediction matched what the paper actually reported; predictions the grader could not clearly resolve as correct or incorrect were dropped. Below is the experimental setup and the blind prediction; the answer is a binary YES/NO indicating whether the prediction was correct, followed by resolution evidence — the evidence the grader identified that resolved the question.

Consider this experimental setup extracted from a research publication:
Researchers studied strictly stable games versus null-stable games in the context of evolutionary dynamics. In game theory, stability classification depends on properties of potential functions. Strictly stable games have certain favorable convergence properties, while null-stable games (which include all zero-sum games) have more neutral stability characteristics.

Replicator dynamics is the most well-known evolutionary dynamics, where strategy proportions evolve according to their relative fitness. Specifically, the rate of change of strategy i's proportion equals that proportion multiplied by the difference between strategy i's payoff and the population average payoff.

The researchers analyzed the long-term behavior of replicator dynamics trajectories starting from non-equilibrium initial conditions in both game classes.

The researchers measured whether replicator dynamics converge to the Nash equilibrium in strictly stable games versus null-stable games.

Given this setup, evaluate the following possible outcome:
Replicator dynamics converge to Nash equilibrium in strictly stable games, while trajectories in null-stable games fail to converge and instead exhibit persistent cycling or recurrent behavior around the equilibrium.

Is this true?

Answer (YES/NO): YES